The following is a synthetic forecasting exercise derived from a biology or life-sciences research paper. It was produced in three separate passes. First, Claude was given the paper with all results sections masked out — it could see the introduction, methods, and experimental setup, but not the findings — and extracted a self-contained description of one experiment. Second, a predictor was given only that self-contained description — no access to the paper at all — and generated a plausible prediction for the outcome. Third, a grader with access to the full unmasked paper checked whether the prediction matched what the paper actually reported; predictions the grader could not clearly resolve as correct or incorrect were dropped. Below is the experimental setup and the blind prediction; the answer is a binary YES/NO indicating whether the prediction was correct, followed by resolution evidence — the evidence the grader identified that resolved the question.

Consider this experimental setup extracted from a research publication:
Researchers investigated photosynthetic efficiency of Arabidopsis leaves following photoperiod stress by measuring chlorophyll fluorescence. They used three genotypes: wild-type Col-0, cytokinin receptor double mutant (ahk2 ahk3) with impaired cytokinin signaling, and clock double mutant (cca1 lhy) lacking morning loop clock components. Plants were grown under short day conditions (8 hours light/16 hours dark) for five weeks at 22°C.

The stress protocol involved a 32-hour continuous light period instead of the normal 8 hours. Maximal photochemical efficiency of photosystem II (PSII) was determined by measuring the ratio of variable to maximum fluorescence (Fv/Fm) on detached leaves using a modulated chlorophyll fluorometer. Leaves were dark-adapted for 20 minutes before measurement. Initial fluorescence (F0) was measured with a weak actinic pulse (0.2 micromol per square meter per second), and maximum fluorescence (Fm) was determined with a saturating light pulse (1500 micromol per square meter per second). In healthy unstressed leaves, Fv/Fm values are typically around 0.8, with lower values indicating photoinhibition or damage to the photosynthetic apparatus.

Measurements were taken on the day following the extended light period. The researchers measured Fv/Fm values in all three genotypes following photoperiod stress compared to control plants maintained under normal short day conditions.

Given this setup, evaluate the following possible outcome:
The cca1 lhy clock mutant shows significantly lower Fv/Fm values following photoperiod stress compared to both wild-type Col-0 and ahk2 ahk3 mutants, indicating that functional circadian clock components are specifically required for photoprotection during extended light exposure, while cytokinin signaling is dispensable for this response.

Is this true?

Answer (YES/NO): NO